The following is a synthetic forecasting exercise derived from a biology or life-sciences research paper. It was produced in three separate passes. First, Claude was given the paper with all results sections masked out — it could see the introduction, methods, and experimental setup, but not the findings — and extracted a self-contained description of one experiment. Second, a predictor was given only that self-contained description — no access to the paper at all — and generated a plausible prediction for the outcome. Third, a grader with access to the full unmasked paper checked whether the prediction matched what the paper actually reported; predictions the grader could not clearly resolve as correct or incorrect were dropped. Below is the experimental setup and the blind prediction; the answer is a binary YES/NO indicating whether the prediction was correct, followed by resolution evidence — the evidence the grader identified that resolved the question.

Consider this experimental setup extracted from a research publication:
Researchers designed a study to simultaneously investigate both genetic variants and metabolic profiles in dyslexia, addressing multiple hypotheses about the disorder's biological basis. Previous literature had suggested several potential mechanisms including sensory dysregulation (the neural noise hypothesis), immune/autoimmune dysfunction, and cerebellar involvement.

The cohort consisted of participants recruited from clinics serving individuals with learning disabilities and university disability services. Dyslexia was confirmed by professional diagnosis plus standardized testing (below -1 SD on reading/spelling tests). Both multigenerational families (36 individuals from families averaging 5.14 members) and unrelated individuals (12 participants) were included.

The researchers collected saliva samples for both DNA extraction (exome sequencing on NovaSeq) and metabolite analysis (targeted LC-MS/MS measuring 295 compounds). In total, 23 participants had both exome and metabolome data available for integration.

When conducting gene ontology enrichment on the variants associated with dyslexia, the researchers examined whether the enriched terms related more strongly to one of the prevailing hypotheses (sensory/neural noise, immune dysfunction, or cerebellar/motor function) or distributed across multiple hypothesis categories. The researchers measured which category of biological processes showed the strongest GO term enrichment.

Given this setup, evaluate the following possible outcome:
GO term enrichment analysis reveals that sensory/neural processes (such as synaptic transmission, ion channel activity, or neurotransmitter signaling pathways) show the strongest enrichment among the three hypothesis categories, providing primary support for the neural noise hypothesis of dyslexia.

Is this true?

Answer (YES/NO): NO